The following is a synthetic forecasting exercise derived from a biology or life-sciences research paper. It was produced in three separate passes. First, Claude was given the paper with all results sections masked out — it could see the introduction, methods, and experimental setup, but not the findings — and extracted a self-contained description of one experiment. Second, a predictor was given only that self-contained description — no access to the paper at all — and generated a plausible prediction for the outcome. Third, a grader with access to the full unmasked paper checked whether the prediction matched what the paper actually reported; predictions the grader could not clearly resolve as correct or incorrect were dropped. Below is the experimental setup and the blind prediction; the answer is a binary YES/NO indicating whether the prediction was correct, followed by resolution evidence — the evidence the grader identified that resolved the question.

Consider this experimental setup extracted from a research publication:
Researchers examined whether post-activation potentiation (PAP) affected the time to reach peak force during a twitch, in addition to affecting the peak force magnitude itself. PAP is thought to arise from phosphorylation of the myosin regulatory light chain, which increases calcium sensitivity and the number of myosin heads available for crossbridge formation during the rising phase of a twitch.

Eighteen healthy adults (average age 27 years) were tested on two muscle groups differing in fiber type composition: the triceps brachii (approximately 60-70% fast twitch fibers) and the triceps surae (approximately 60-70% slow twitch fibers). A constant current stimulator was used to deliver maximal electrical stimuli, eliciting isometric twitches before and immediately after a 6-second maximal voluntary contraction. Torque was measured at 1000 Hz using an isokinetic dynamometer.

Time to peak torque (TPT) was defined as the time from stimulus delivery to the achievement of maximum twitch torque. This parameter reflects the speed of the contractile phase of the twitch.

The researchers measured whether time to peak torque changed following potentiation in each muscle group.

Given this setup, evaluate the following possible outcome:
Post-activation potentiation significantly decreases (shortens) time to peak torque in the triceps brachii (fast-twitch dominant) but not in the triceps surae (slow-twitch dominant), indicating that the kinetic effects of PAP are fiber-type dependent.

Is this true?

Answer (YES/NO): NO